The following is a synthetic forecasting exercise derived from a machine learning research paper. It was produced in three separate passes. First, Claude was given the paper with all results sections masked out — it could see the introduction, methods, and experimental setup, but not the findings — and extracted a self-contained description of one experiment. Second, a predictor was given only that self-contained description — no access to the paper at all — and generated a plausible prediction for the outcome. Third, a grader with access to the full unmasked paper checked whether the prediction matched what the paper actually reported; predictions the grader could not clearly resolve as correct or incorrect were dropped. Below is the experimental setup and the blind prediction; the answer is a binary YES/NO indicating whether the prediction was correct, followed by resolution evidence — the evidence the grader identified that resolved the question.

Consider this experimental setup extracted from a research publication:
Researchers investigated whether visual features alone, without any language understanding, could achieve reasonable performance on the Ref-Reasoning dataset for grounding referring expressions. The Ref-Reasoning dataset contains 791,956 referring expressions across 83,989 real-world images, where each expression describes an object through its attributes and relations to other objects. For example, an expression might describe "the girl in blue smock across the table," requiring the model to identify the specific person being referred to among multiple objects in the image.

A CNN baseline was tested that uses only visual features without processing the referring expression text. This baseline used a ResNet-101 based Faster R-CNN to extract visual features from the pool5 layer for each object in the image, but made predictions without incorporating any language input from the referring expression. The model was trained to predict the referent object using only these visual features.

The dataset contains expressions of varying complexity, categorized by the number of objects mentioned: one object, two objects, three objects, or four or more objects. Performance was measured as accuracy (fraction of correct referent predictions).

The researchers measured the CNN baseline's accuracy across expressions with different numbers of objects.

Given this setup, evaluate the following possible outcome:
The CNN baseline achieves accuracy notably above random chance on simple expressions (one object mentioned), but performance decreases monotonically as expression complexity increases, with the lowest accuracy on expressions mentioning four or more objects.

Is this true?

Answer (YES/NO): NO